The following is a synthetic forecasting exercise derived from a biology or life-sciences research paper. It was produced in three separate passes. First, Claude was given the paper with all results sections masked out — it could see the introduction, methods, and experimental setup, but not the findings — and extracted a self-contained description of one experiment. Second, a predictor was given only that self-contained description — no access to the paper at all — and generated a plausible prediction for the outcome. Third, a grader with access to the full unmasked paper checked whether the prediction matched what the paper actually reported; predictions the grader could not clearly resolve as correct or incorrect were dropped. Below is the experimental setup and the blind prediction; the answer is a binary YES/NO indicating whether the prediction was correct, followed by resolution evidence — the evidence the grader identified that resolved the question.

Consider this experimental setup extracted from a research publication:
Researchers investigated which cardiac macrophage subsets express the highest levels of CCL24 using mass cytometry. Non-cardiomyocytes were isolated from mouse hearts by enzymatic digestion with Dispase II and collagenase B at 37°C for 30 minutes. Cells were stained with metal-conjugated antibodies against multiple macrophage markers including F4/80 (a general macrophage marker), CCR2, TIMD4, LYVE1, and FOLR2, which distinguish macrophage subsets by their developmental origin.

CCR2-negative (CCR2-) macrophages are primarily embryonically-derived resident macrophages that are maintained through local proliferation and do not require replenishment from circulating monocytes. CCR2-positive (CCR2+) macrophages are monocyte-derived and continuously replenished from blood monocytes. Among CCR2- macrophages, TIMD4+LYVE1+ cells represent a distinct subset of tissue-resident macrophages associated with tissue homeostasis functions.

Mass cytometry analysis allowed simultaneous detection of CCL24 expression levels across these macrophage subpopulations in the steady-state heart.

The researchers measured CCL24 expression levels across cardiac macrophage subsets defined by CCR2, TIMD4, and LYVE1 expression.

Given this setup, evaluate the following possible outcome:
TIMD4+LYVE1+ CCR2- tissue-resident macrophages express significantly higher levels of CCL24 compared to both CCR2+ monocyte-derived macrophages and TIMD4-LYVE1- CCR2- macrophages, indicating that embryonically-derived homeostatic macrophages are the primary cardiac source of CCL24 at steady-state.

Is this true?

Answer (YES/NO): YES